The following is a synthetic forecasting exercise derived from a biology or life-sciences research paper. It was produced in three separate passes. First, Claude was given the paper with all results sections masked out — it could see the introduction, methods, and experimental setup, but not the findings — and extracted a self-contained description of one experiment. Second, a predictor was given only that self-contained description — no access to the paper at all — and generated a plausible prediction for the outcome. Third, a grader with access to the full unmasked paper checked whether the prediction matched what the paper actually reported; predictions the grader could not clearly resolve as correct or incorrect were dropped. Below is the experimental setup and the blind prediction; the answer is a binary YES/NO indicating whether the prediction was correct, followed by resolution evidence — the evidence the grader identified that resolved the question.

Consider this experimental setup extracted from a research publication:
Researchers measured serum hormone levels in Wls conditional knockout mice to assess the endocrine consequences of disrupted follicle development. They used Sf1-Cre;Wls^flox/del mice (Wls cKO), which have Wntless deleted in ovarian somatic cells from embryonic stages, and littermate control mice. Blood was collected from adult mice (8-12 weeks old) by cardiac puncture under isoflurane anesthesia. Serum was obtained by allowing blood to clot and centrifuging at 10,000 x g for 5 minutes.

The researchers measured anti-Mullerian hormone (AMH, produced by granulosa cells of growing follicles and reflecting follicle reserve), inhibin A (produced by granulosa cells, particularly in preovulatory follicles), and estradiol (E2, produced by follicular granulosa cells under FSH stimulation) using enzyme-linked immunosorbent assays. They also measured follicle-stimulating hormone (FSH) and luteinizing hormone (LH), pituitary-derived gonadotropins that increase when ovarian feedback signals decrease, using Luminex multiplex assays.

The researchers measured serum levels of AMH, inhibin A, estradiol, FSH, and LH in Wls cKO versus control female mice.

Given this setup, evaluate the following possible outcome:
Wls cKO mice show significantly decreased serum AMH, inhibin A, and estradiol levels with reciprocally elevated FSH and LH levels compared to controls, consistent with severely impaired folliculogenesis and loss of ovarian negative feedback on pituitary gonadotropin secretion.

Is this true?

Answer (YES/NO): NO